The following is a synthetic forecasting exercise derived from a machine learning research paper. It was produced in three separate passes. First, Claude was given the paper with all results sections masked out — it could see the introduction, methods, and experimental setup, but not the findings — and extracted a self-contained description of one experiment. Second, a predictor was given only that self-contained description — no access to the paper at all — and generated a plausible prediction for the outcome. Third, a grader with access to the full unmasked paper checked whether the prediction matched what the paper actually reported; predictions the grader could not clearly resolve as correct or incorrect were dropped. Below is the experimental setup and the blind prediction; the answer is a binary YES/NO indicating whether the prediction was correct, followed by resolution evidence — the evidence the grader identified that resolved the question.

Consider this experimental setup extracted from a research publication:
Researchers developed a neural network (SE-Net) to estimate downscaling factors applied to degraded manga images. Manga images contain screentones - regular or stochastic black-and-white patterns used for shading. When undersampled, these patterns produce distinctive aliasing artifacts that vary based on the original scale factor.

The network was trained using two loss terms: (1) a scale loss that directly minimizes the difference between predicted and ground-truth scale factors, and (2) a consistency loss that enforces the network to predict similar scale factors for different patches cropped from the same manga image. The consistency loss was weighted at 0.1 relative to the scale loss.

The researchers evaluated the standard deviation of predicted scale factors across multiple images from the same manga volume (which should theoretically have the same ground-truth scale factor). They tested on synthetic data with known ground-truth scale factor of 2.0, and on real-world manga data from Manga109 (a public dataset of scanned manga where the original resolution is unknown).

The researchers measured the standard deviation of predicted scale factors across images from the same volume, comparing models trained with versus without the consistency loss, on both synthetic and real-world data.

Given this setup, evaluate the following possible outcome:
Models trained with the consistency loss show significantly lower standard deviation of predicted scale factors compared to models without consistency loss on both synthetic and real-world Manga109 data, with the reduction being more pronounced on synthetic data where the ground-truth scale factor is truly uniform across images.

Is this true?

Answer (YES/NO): NO